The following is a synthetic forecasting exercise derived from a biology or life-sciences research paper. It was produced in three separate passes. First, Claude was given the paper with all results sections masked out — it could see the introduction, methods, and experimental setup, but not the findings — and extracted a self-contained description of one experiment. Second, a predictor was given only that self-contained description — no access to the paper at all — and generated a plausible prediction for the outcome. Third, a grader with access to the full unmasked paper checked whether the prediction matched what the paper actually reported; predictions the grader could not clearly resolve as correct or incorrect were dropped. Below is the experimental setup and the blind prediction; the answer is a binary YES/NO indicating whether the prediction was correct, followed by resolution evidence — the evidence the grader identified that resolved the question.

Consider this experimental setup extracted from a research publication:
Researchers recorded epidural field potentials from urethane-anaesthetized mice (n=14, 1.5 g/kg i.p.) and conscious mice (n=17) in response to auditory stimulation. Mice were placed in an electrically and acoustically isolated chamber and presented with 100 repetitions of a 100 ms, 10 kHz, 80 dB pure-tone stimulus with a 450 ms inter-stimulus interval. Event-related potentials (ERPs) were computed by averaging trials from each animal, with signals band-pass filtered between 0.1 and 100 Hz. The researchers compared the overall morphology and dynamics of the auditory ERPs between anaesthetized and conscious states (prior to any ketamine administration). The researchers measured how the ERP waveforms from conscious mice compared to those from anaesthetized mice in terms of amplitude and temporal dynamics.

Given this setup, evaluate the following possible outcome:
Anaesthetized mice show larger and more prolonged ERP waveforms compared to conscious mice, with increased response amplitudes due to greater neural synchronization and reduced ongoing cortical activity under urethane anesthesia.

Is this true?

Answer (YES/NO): NO